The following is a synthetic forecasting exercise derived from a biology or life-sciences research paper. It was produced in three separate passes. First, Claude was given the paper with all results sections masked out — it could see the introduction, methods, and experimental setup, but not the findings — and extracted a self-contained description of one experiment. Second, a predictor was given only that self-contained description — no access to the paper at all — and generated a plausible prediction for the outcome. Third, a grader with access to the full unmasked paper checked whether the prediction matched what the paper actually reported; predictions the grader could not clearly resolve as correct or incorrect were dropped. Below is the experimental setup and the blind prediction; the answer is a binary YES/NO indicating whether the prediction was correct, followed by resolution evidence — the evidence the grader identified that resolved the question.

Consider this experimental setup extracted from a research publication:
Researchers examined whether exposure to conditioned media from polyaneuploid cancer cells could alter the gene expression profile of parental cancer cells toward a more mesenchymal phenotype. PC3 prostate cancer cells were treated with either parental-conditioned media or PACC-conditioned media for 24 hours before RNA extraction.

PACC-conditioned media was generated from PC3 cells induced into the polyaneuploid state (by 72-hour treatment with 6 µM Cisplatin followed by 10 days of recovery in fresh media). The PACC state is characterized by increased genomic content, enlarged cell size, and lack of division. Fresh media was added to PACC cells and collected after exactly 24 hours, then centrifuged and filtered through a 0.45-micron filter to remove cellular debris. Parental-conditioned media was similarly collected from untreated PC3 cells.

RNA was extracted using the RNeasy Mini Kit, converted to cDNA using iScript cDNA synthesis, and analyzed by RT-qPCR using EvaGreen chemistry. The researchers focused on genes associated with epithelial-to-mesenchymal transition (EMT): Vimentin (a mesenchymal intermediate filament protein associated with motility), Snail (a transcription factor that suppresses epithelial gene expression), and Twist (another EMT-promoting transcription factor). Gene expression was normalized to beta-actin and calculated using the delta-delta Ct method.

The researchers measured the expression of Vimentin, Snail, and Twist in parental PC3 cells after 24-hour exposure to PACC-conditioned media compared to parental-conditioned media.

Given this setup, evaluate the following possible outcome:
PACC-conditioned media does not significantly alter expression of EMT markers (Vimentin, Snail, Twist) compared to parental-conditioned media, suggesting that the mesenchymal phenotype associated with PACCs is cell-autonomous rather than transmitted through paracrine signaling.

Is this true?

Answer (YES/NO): NO